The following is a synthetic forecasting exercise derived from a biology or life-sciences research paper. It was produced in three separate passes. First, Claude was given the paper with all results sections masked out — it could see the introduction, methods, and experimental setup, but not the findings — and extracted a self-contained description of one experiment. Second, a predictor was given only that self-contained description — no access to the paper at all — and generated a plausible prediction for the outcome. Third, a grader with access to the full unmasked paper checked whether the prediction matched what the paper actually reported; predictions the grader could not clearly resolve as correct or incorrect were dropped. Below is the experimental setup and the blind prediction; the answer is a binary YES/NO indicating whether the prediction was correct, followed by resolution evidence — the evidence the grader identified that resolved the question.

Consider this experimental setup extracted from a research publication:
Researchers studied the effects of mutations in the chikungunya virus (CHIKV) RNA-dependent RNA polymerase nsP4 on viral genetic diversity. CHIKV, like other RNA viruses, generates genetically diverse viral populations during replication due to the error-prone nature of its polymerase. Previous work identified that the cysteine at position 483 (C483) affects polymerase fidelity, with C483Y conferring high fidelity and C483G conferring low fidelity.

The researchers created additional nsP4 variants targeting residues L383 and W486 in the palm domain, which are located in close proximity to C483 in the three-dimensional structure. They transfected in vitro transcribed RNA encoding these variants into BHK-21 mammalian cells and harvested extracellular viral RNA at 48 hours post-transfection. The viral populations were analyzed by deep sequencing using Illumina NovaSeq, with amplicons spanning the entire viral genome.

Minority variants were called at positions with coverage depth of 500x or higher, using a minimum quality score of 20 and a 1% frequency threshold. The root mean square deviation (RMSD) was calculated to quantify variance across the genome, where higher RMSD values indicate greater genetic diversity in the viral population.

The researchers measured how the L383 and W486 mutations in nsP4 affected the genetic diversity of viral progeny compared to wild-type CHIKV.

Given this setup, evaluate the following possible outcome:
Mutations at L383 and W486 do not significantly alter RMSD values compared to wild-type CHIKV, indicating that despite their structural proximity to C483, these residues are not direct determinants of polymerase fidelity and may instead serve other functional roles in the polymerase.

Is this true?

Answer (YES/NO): NO